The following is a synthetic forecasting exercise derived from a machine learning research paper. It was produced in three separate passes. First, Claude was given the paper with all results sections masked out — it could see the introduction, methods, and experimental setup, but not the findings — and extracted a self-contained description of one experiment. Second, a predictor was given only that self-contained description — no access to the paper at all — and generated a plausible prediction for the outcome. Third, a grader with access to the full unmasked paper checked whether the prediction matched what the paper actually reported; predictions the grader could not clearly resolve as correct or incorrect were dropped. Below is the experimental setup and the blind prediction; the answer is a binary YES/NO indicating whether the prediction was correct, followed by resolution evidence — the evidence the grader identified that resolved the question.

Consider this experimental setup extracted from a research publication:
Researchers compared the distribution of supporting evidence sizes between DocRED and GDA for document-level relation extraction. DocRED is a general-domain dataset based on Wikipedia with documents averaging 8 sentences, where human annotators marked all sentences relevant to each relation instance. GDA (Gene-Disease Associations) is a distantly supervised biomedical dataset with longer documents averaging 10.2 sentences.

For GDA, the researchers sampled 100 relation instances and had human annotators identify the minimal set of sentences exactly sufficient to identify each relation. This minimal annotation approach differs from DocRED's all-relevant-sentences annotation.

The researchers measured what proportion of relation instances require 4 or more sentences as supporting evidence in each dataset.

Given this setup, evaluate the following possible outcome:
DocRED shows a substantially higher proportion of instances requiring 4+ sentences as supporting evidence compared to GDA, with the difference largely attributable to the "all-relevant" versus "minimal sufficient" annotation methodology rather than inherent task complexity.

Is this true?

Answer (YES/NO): NO